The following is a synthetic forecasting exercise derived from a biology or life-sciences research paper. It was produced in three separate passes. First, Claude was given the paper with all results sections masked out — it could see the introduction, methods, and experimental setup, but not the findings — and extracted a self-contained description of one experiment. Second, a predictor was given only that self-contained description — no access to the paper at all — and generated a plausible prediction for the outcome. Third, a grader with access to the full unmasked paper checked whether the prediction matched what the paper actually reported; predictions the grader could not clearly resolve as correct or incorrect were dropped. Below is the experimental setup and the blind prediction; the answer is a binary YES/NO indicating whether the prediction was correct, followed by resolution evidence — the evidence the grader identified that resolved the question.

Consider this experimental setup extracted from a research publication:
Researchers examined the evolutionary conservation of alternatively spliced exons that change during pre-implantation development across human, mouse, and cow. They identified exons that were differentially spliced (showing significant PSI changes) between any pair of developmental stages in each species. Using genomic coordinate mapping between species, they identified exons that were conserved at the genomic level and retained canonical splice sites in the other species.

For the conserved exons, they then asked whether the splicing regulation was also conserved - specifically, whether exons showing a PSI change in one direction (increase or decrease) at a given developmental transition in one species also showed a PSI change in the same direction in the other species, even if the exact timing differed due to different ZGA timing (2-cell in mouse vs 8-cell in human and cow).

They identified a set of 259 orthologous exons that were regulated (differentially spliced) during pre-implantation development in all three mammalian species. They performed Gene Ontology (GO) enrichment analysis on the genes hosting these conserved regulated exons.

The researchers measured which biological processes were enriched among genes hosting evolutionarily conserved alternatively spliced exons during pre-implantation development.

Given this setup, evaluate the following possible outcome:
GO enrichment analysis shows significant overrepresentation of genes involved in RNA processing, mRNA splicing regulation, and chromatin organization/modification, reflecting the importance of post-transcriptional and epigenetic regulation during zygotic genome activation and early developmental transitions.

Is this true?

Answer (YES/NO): NO